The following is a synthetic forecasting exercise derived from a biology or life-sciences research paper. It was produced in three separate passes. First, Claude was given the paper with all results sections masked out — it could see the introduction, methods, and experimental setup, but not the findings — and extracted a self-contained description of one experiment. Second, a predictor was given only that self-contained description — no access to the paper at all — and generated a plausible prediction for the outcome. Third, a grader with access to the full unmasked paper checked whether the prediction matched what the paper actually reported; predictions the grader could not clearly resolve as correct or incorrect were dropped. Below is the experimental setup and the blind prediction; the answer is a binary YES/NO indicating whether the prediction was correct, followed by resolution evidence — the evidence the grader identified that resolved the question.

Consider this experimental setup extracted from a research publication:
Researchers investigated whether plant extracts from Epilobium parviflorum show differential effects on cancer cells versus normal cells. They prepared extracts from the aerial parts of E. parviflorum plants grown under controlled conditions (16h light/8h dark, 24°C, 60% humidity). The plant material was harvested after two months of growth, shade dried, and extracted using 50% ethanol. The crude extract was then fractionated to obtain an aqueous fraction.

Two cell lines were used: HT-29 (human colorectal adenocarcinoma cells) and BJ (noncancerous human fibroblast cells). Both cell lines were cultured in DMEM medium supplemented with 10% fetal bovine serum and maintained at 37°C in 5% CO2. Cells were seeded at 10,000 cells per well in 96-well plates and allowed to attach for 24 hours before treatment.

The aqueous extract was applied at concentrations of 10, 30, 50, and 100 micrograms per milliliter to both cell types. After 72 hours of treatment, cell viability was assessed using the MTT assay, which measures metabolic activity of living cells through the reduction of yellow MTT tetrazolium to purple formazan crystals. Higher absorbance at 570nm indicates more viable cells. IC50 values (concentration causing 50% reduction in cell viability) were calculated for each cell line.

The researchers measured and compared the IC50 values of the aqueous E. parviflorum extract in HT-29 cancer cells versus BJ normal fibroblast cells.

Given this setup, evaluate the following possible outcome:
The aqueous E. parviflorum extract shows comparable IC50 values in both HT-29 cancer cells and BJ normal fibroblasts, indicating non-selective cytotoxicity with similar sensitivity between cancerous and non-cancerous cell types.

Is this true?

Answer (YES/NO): NO